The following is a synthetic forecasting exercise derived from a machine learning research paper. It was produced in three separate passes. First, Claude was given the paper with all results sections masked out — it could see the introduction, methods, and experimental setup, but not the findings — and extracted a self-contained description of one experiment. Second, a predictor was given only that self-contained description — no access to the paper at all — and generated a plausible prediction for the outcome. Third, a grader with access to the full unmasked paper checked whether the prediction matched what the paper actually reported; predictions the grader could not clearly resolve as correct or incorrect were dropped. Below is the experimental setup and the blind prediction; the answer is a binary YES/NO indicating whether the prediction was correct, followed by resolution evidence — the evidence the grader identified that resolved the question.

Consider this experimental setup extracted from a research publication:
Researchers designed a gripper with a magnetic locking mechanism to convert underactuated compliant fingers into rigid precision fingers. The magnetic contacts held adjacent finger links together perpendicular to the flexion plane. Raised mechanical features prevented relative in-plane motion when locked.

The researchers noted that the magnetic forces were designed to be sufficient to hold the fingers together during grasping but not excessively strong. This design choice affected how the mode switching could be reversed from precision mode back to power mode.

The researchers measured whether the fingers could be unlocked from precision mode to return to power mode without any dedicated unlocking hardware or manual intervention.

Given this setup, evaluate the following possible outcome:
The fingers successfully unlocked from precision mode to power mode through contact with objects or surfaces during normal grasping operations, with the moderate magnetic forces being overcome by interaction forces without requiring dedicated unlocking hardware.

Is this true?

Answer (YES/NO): NO